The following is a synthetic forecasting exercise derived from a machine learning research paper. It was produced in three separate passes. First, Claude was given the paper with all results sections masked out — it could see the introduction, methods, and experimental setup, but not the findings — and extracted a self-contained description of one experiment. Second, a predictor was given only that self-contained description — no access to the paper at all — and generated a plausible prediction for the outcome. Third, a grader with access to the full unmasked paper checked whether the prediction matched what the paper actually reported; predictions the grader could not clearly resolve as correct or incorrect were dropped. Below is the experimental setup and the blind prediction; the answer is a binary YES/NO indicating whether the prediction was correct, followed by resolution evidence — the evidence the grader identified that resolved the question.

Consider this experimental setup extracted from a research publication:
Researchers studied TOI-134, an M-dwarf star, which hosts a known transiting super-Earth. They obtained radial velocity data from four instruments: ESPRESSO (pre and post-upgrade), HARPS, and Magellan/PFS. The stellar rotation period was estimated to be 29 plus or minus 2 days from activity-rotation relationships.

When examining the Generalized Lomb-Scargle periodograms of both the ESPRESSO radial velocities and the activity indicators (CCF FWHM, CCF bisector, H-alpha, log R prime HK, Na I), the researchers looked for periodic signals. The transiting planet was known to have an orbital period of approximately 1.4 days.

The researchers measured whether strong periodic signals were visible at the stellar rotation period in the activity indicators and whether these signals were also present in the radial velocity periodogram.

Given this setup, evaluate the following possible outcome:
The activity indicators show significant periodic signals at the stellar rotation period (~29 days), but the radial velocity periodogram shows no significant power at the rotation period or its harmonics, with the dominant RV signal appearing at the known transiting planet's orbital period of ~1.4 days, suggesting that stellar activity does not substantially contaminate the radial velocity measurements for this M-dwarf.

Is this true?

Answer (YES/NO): NO